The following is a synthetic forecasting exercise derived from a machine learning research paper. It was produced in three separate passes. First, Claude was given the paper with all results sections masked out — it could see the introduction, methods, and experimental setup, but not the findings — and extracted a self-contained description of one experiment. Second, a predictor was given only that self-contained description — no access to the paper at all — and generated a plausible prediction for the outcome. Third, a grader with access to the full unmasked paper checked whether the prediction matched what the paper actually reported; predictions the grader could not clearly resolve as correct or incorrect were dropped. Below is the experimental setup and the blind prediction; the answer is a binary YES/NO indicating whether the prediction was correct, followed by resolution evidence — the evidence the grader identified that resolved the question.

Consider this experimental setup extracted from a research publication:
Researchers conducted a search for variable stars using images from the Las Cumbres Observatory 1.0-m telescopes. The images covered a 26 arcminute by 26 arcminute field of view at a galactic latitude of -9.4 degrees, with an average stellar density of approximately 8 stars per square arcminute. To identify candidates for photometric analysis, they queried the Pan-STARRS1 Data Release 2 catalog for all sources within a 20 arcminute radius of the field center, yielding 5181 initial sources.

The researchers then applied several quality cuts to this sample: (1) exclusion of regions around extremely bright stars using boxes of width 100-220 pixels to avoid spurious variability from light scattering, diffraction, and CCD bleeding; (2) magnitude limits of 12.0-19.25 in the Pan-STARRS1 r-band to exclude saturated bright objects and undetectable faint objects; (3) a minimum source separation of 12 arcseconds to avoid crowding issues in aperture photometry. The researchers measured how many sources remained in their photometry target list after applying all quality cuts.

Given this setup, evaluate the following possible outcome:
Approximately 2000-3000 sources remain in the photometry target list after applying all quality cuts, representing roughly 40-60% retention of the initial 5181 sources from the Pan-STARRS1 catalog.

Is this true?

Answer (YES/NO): YES